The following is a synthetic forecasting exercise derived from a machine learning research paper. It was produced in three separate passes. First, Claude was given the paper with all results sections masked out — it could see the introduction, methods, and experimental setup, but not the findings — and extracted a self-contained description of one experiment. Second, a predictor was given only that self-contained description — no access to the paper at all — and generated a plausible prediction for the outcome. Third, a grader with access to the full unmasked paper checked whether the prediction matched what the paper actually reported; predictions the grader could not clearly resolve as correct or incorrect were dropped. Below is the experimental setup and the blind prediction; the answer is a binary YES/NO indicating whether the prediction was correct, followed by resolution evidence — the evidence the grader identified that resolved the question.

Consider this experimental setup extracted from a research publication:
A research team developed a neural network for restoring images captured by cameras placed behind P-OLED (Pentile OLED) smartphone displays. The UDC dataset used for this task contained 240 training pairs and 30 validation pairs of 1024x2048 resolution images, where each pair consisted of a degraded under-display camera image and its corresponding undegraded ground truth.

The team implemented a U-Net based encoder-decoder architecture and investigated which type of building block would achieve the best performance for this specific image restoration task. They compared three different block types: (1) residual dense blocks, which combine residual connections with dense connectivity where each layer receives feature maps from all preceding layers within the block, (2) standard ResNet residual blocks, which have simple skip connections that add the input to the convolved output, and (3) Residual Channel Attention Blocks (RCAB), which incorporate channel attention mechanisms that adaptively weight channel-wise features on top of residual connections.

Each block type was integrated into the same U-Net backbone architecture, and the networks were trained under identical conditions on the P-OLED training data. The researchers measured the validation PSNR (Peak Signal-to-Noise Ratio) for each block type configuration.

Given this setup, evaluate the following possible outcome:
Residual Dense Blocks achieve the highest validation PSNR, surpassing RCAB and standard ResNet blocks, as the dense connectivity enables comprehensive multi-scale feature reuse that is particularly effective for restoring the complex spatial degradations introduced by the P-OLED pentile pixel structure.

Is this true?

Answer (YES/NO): NO